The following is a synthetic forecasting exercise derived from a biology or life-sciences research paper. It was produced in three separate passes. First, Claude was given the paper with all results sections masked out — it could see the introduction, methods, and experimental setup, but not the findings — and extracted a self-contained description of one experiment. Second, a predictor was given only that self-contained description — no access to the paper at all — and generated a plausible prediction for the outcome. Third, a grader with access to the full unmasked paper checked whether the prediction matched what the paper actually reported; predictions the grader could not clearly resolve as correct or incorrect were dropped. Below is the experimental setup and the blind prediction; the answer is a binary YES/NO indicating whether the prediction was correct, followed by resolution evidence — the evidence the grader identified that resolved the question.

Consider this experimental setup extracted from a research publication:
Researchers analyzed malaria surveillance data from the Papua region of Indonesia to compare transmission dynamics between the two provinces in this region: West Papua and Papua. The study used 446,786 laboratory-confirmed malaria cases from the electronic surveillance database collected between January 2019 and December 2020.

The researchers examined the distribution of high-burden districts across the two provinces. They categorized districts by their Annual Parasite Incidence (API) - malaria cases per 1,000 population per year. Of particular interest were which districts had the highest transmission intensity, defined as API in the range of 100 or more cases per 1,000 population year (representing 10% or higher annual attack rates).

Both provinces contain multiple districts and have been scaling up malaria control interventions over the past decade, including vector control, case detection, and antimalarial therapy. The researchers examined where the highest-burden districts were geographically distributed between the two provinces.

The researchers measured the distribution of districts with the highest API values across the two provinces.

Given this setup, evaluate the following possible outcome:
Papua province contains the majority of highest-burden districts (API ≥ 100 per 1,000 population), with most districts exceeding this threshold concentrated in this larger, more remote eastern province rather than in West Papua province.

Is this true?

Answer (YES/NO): YES